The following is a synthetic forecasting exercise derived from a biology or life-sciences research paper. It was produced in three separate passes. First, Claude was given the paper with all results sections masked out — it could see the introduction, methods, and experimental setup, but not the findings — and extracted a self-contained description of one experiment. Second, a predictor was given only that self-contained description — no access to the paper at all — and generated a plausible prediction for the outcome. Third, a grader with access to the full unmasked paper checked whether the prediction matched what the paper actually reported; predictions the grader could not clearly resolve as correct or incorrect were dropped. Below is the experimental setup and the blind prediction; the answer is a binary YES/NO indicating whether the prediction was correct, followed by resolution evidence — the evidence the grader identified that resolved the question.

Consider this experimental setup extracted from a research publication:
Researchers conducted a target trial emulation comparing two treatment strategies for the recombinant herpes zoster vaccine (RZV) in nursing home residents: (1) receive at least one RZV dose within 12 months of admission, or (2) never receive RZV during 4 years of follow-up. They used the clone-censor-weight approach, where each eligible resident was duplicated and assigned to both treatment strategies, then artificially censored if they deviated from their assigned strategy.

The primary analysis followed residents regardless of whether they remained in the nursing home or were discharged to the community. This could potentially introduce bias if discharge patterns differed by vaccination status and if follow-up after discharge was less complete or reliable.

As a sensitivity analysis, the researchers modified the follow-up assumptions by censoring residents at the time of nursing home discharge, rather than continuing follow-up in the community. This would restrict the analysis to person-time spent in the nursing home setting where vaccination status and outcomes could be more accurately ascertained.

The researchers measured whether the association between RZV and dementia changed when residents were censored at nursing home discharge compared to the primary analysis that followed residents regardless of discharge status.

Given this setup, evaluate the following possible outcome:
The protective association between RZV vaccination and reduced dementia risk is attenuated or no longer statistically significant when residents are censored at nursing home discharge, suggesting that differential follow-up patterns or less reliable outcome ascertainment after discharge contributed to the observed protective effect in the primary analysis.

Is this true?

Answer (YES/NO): NO